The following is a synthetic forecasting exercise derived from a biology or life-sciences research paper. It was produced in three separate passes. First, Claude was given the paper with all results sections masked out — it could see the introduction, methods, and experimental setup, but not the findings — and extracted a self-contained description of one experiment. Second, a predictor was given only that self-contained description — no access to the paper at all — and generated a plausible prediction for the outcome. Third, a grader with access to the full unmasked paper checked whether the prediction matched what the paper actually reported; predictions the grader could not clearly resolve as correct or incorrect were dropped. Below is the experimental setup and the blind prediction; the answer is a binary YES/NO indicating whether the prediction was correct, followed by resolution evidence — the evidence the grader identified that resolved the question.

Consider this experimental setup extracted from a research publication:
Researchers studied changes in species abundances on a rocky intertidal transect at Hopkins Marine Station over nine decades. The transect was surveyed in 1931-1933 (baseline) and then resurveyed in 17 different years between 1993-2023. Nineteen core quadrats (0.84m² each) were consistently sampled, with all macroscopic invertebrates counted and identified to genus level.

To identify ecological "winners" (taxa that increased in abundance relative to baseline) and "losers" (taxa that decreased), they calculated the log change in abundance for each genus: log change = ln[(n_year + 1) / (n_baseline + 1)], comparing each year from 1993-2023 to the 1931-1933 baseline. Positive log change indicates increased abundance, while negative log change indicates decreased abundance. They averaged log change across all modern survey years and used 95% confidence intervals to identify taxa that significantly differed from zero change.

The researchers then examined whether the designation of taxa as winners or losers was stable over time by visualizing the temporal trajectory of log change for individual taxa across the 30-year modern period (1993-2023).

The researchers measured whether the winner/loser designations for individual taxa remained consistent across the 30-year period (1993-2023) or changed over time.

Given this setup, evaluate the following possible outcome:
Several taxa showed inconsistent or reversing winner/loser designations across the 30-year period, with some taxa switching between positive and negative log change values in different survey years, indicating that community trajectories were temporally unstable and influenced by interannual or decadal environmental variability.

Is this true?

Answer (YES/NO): YES